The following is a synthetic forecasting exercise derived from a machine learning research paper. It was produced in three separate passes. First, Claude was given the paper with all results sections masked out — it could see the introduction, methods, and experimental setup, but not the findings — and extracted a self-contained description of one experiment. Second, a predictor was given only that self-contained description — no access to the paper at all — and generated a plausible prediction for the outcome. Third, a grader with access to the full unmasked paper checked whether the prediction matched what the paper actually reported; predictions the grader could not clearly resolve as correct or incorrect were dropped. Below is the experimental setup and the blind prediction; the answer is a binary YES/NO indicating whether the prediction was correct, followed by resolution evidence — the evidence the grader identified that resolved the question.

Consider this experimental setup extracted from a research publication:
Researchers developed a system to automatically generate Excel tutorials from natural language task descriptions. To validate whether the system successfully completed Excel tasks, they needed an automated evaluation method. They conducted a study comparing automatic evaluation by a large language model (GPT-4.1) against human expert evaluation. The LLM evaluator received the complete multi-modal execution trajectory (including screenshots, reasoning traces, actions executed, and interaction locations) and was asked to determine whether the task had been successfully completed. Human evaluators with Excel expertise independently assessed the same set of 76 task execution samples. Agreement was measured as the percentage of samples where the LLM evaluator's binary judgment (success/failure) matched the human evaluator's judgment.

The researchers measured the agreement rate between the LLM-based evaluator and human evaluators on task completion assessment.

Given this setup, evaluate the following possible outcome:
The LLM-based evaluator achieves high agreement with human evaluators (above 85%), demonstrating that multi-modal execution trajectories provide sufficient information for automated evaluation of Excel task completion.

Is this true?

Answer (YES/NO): YES